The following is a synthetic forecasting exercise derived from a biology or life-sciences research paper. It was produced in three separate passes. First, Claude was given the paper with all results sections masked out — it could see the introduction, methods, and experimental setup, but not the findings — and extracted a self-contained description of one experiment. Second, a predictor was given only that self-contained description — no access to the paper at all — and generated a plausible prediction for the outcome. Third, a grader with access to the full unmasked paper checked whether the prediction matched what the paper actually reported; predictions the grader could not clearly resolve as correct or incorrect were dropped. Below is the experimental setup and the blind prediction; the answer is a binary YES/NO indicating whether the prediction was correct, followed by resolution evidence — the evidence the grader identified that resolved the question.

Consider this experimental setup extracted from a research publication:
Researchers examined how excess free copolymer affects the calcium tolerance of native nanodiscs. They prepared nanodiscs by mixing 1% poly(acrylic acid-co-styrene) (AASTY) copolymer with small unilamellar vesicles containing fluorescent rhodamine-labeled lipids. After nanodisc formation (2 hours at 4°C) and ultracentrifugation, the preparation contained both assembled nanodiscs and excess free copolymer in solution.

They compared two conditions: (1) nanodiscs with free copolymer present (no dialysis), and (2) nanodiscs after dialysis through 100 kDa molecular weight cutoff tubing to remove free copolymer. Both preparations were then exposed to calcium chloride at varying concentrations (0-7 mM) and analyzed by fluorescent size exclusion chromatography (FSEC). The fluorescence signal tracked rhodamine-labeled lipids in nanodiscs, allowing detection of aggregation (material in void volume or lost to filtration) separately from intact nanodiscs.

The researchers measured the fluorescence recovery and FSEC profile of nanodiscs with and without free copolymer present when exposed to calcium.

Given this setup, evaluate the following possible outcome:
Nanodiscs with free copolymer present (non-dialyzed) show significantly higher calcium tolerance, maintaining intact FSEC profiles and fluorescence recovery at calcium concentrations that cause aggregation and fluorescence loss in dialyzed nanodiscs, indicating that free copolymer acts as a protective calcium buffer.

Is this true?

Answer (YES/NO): YES